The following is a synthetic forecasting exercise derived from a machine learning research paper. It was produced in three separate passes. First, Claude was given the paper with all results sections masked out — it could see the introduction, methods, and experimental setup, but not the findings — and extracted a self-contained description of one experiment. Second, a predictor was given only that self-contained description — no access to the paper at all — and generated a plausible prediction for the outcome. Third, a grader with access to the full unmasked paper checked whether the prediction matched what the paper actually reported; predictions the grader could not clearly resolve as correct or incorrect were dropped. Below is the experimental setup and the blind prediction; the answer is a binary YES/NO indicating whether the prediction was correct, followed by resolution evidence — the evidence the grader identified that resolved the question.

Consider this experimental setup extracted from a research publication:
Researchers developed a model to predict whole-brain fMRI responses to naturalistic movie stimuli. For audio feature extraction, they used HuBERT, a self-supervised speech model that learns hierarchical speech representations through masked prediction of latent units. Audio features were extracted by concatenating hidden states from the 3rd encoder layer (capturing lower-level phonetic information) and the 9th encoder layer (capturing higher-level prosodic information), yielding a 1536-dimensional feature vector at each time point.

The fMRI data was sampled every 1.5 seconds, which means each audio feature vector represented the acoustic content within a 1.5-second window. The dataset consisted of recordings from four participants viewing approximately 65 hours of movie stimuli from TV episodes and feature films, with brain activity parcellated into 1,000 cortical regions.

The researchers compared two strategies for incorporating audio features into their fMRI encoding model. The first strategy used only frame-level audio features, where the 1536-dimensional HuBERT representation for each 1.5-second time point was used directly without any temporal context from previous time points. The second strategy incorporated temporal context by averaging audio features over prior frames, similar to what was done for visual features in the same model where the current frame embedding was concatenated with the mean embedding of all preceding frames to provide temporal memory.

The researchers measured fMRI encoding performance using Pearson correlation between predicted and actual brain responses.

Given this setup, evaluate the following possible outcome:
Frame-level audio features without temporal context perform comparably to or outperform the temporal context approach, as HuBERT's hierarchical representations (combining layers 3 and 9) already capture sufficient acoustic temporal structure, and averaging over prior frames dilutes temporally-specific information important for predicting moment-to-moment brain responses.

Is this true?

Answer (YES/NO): YES